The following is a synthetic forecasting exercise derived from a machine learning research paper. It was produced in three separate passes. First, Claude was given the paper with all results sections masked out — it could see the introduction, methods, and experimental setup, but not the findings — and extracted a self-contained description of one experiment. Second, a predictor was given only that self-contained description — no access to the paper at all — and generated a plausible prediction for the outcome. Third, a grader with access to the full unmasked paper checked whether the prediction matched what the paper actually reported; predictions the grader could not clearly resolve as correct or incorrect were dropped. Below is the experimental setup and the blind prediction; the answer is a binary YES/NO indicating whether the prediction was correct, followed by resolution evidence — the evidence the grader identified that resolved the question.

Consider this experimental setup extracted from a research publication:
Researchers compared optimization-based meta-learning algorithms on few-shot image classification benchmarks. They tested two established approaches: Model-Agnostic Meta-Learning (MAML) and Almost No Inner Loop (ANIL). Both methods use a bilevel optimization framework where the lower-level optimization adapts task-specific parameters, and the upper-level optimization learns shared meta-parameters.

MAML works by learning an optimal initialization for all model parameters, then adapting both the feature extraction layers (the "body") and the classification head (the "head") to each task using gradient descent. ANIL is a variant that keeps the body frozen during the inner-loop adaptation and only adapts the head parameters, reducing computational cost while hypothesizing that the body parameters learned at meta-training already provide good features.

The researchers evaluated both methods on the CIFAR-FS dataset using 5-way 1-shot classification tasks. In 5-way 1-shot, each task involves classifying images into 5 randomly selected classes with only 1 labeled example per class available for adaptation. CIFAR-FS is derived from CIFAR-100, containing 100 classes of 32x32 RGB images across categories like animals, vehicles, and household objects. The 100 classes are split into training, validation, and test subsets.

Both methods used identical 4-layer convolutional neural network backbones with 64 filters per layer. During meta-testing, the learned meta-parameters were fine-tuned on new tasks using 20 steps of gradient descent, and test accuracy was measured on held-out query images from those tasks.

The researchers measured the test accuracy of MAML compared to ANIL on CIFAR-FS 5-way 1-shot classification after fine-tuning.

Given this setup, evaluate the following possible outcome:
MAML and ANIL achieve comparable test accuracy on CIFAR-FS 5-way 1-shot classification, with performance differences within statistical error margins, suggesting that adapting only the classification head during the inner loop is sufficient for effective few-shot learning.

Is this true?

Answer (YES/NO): NO